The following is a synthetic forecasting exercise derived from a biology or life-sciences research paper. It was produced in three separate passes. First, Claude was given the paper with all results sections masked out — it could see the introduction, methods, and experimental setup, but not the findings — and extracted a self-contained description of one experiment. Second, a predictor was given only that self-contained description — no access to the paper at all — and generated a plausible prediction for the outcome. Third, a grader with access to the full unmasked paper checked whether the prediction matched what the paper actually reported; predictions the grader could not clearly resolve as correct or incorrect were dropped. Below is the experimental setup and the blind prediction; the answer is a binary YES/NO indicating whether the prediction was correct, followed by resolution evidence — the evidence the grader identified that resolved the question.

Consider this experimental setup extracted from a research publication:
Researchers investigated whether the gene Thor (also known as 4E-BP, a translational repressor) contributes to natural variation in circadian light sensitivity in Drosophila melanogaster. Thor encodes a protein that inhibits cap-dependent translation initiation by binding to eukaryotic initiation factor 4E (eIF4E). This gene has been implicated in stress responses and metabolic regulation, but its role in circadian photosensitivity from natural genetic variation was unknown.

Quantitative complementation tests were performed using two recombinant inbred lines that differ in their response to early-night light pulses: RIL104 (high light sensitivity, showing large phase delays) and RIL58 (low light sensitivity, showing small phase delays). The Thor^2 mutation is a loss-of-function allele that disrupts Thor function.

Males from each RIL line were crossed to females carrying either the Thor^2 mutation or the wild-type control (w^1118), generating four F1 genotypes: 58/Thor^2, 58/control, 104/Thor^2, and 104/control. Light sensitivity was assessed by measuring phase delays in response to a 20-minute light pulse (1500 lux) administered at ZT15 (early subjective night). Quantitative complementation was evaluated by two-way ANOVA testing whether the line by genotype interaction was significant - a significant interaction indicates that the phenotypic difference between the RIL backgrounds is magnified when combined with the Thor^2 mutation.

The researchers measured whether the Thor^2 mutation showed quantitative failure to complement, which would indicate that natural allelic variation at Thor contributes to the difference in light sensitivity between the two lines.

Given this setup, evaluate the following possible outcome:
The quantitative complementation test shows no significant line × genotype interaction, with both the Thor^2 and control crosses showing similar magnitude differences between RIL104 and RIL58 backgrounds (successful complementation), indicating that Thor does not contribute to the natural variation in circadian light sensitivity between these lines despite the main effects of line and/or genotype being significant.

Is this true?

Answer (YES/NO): YES